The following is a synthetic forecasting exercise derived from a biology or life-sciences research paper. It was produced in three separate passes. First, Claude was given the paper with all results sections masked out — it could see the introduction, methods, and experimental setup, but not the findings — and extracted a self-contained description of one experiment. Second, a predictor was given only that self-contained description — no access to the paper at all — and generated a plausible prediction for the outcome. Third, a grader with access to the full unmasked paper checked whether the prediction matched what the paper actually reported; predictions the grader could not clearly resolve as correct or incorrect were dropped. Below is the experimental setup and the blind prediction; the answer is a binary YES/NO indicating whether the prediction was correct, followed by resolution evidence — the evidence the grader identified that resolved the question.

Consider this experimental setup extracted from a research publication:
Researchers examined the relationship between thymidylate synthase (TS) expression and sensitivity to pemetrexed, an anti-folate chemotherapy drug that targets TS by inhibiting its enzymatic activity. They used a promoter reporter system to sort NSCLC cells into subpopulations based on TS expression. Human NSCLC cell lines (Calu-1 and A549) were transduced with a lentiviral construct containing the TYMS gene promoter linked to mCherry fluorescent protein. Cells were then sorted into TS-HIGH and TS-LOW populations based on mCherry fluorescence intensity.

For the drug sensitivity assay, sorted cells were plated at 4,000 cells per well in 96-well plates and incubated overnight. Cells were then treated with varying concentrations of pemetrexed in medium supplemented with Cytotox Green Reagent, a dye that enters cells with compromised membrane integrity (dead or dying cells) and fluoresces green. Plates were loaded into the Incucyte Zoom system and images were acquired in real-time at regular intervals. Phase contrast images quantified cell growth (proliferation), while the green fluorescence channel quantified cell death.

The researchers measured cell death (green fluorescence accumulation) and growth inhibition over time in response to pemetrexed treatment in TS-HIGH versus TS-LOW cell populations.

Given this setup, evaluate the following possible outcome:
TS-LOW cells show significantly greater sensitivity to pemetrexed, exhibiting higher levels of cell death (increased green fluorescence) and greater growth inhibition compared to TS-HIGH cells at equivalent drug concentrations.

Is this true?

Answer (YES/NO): YES